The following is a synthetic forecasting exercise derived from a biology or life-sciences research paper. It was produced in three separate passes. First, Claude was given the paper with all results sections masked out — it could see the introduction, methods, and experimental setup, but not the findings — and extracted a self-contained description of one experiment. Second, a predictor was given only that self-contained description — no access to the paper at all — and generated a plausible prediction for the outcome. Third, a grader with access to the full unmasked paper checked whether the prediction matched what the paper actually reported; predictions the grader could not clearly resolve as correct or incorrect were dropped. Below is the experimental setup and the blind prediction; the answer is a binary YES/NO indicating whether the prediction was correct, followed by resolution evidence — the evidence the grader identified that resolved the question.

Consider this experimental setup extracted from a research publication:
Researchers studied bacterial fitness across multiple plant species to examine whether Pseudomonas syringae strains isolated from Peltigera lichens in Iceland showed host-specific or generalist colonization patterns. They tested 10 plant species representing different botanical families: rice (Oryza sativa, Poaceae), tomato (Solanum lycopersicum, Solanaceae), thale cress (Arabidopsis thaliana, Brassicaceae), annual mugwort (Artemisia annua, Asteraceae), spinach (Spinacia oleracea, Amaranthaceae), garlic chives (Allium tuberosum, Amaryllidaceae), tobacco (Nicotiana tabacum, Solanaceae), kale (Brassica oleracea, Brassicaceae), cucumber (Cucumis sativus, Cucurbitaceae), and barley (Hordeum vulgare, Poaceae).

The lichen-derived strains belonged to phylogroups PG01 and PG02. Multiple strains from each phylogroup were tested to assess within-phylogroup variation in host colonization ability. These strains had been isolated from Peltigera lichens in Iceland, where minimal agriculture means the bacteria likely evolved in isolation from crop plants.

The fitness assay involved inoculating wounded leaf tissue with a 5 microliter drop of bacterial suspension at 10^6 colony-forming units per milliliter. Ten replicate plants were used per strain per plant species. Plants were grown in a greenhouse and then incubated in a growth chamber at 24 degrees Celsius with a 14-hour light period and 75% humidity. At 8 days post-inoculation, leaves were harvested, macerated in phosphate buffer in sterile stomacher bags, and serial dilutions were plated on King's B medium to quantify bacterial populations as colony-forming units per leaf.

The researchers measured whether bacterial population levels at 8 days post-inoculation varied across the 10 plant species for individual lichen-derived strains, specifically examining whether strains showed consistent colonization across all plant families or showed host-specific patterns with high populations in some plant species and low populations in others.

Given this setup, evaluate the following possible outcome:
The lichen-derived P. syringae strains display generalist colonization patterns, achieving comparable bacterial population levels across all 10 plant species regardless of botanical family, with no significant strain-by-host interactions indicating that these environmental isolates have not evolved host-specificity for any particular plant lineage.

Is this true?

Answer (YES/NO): NO